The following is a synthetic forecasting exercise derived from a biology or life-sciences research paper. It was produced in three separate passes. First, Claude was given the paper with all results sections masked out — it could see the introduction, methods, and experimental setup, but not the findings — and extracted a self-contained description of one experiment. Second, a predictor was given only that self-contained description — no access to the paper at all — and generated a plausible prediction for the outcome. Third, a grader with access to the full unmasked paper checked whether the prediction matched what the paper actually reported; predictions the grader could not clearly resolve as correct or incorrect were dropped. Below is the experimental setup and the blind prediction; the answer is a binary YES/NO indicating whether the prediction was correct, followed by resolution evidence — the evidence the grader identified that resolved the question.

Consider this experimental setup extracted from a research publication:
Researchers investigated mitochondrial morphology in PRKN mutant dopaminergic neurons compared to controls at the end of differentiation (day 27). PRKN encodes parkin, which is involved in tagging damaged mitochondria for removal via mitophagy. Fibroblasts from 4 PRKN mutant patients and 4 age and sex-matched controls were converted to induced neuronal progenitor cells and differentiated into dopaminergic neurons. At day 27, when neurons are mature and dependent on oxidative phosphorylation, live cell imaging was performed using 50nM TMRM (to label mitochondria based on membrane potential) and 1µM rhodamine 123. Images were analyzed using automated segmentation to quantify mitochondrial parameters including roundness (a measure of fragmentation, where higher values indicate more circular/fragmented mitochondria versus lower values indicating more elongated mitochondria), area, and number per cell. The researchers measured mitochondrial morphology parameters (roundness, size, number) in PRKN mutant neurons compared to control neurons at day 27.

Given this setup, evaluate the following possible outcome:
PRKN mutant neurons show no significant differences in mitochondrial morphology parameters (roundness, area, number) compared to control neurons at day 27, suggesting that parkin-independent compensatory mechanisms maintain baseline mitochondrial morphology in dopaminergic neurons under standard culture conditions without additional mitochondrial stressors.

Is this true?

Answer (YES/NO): NO